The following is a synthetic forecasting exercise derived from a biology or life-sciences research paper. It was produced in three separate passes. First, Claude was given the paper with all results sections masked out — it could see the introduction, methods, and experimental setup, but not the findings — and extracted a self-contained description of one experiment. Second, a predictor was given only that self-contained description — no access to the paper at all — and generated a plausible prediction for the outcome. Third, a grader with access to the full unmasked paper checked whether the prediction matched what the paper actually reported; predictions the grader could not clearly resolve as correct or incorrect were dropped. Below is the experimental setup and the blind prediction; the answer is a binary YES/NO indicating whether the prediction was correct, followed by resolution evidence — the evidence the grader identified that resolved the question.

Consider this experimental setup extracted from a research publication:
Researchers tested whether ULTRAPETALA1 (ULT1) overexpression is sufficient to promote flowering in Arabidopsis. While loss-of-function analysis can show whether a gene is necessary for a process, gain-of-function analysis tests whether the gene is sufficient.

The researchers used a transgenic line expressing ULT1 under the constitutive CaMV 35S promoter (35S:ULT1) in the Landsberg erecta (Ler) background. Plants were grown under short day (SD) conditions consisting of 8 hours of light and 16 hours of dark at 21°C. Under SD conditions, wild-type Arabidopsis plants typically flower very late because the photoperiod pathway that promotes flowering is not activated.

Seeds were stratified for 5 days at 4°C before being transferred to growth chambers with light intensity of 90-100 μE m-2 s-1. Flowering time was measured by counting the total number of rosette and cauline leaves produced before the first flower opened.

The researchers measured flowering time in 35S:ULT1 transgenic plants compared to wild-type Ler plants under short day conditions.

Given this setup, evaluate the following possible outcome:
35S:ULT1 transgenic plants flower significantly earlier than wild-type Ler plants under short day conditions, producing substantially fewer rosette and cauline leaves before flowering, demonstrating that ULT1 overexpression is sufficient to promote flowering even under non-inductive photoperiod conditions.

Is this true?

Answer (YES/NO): YES